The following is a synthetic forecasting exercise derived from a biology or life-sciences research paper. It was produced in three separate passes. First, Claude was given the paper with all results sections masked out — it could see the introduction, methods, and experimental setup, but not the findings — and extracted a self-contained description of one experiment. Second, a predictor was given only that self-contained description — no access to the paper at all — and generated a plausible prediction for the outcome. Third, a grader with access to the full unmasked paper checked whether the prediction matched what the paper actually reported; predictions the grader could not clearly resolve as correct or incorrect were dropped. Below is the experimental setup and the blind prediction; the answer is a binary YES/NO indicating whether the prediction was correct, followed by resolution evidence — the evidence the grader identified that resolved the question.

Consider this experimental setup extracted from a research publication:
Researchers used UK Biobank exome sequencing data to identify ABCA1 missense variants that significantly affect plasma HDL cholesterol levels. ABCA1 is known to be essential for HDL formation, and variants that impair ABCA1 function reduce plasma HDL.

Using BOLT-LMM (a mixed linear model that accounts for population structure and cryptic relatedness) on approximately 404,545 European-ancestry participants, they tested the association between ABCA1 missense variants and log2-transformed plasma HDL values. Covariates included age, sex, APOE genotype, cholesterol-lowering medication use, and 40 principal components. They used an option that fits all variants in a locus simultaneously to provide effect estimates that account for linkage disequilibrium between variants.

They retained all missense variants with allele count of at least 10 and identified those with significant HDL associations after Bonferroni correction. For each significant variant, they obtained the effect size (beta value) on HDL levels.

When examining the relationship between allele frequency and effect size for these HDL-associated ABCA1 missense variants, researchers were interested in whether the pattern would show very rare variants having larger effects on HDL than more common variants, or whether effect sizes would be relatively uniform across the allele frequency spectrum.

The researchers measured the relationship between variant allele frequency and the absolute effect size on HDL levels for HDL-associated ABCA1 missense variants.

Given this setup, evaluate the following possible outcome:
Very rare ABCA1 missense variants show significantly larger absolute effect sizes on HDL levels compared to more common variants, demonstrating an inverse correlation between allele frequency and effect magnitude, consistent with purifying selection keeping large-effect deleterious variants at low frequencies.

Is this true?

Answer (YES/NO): YES